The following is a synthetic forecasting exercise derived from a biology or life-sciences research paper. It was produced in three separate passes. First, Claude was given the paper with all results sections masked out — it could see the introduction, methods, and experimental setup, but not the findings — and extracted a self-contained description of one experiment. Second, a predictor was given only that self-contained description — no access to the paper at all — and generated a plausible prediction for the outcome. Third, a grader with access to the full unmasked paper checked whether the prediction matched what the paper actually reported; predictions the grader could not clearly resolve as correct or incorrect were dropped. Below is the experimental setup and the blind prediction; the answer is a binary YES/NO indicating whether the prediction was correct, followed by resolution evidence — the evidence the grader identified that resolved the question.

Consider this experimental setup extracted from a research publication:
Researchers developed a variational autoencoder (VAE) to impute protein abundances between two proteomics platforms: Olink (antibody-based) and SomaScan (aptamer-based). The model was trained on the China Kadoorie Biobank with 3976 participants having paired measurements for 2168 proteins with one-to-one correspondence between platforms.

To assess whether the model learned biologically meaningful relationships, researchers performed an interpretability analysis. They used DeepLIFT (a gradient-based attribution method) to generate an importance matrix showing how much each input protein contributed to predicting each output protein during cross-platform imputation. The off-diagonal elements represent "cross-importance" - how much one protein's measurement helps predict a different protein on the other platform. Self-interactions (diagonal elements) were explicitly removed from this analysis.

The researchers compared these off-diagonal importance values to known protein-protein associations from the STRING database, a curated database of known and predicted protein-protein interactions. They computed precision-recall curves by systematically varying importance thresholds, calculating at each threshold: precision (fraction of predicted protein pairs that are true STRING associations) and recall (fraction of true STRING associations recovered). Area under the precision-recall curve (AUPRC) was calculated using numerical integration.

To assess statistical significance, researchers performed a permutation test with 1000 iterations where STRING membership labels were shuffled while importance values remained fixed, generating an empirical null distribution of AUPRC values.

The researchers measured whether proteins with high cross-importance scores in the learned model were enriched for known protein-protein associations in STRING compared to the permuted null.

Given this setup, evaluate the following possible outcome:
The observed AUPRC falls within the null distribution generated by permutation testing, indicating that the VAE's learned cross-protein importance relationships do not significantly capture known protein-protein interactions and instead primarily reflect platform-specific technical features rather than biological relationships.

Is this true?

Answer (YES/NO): NO